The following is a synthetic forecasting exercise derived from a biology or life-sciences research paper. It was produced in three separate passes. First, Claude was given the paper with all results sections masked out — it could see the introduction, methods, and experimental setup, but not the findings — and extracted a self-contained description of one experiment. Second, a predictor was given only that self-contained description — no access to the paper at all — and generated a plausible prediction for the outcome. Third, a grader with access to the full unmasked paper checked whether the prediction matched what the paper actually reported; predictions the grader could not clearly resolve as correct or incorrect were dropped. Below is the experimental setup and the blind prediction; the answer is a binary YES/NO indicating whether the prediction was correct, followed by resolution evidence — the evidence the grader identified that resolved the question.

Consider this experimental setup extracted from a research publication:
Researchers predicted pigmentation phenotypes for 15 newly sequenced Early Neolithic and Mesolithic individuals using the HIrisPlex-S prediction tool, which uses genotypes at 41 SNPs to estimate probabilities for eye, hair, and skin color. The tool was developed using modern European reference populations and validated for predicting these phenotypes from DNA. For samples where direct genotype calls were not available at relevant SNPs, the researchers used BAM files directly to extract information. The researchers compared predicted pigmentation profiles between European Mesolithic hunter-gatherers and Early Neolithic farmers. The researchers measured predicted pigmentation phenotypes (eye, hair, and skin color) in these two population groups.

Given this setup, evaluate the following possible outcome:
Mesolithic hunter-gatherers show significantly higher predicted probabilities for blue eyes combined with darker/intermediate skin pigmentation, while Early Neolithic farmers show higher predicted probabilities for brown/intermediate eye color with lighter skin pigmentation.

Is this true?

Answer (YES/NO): NO